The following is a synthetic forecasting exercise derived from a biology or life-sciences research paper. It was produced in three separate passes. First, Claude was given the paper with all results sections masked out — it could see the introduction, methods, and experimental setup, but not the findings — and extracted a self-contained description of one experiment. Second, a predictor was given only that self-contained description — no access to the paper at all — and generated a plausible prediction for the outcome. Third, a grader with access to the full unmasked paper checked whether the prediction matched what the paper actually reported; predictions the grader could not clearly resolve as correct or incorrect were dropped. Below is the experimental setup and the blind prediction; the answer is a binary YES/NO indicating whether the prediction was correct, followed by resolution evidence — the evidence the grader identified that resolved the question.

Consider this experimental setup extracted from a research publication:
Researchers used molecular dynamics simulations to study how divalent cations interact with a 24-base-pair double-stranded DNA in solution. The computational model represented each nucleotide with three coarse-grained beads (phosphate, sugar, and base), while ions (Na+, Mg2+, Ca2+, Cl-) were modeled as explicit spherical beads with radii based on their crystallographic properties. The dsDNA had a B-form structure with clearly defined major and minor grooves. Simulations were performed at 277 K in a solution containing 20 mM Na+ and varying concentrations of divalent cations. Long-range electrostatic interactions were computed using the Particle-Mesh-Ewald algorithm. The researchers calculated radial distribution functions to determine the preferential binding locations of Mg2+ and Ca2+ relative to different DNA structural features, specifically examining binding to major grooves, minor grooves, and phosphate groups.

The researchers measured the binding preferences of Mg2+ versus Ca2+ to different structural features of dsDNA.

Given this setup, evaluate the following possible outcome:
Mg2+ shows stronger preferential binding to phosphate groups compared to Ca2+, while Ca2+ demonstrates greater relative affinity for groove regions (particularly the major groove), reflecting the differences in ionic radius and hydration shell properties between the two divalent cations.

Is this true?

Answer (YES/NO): NO